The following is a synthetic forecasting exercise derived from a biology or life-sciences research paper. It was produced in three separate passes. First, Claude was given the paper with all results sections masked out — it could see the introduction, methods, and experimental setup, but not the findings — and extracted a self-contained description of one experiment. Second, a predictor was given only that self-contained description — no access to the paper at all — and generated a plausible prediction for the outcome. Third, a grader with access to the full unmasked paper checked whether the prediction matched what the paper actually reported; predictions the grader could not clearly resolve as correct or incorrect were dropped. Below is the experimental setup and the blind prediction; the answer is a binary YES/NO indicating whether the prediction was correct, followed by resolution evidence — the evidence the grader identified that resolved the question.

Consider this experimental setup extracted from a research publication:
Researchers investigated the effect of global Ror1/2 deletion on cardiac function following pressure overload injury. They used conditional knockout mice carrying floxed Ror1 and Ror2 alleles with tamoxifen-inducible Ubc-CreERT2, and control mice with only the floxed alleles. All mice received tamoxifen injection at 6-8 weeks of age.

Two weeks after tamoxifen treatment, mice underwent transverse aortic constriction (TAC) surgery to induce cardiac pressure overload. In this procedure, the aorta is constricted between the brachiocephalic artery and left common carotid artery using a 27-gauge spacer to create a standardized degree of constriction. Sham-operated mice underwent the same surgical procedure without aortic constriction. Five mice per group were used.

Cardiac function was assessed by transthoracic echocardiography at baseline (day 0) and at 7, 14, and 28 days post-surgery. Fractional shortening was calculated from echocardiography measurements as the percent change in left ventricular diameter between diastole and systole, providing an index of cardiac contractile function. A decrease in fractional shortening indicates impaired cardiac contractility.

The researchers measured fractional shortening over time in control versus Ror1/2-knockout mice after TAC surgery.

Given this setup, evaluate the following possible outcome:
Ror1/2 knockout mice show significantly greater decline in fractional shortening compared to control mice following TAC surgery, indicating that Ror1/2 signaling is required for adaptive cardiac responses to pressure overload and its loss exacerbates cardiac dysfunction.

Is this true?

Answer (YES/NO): YES